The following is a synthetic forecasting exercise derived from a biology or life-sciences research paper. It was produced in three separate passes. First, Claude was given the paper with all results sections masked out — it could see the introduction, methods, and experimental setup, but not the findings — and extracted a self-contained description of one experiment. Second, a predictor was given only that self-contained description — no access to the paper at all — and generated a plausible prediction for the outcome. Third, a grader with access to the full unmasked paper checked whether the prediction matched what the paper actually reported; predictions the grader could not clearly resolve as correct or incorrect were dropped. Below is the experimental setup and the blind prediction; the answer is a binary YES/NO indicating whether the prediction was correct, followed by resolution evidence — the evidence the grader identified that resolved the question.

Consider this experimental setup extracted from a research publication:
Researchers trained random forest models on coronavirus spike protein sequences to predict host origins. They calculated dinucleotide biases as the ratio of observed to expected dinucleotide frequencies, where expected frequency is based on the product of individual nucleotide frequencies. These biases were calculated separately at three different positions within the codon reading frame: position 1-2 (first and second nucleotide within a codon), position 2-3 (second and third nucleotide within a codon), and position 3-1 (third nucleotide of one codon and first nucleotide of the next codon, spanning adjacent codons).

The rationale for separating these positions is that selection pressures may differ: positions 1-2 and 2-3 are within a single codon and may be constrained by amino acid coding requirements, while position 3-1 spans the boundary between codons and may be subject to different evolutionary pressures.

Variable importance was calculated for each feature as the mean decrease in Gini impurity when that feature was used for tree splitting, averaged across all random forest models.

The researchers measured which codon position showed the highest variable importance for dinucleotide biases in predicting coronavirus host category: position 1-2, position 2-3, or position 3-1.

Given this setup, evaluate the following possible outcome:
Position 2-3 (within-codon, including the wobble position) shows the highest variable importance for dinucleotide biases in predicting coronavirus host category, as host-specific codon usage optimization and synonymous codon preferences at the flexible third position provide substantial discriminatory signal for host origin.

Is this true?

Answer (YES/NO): NO